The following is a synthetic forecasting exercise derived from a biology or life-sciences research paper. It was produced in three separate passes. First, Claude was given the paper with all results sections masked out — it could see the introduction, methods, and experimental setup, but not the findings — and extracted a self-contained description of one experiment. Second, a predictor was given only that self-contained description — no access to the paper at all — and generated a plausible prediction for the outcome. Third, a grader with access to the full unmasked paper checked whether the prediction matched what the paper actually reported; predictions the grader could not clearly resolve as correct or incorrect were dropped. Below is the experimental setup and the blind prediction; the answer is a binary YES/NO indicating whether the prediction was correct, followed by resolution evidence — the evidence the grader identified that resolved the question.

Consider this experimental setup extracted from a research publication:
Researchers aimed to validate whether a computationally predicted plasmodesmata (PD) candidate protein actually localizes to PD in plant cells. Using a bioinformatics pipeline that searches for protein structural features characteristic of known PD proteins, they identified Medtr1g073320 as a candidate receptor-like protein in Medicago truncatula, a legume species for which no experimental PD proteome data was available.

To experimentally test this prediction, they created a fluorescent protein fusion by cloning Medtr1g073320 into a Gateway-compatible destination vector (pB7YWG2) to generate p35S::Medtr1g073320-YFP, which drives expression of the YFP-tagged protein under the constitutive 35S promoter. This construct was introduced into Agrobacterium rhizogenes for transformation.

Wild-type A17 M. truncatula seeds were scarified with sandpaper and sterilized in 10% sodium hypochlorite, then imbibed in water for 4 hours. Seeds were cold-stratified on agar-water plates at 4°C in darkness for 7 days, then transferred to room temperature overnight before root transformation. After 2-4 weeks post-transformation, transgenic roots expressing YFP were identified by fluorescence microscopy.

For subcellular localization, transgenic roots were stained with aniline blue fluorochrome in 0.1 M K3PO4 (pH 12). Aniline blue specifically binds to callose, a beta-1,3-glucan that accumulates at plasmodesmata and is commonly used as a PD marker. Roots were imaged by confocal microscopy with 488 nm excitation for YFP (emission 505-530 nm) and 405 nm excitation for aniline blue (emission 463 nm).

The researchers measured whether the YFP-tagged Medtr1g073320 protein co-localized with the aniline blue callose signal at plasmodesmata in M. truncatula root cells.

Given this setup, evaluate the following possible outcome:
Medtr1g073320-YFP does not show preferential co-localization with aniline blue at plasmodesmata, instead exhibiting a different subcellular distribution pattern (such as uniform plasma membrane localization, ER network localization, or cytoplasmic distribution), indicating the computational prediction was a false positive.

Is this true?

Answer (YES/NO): NO